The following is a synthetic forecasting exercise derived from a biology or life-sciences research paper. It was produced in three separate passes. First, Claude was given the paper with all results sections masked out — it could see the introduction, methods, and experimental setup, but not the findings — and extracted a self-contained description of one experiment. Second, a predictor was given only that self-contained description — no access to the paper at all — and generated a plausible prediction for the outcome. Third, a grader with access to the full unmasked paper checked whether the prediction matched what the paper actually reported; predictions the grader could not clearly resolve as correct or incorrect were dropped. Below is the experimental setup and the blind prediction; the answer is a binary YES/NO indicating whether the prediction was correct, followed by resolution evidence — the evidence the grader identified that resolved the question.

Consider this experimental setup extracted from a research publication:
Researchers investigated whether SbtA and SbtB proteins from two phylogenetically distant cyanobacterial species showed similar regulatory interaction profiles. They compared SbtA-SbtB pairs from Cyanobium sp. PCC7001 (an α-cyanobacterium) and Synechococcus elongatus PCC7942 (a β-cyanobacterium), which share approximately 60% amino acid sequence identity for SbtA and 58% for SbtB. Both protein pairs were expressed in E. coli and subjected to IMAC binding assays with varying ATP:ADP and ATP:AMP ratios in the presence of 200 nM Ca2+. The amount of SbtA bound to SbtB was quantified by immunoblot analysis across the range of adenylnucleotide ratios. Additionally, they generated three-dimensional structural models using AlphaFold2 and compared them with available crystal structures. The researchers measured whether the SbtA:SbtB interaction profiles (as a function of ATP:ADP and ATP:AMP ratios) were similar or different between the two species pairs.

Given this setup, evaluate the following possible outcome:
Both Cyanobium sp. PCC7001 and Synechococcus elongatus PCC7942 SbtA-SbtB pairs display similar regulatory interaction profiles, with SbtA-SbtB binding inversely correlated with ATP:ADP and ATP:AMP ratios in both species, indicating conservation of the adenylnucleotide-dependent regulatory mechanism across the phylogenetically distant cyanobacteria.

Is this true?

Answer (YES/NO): YES